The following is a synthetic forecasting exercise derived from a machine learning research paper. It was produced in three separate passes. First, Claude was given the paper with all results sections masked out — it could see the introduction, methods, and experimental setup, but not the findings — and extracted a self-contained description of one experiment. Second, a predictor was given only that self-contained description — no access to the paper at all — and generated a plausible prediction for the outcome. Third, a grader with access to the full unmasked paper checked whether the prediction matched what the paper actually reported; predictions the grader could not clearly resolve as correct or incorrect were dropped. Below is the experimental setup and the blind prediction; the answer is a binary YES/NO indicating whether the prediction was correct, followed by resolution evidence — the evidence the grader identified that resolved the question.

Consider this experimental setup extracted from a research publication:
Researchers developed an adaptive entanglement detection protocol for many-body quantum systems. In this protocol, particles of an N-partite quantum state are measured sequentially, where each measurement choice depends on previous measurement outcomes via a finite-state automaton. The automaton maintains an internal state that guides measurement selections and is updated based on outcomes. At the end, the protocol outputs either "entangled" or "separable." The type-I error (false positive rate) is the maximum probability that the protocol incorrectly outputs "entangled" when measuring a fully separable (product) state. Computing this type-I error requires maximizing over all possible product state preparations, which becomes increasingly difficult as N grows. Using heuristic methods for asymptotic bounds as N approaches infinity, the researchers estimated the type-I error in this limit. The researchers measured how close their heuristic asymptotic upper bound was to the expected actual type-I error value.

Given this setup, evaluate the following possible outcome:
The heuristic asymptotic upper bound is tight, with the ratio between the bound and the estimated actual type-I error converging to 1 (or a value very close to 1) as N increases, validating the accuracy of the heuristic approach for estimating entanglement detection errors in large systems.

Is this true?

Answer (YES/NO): YES